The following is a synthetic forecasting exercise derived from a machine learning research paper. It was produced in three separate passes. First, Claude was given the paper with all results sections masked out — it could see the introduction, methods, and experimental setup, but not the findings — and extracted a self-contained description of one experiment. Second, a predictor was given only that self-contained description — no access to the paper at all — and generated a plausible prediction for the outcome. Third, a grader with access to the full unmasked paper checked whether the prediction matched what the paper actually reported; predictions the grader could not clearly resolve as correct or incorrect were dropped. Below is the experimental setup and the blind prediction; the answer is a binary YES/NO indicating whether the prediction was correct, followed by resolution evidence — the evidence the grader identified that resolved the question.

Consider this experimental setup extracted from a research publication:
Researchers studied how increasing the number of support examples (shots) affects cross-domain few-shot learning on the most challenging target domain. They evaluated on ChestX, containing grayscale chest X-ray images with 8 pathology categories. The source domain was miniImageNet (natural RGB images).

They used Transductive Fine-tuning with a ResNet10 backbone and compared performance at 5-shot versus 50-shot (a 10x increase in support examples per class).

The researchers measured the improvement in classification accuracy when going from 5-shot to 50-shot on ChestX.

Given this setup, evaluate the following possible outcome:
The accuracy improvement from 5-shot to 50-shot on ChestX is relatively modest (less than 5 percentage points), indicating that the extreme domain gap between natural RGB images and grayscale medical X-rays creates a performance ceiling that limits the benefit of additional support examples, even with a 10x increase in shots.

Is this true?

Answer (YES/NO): NO